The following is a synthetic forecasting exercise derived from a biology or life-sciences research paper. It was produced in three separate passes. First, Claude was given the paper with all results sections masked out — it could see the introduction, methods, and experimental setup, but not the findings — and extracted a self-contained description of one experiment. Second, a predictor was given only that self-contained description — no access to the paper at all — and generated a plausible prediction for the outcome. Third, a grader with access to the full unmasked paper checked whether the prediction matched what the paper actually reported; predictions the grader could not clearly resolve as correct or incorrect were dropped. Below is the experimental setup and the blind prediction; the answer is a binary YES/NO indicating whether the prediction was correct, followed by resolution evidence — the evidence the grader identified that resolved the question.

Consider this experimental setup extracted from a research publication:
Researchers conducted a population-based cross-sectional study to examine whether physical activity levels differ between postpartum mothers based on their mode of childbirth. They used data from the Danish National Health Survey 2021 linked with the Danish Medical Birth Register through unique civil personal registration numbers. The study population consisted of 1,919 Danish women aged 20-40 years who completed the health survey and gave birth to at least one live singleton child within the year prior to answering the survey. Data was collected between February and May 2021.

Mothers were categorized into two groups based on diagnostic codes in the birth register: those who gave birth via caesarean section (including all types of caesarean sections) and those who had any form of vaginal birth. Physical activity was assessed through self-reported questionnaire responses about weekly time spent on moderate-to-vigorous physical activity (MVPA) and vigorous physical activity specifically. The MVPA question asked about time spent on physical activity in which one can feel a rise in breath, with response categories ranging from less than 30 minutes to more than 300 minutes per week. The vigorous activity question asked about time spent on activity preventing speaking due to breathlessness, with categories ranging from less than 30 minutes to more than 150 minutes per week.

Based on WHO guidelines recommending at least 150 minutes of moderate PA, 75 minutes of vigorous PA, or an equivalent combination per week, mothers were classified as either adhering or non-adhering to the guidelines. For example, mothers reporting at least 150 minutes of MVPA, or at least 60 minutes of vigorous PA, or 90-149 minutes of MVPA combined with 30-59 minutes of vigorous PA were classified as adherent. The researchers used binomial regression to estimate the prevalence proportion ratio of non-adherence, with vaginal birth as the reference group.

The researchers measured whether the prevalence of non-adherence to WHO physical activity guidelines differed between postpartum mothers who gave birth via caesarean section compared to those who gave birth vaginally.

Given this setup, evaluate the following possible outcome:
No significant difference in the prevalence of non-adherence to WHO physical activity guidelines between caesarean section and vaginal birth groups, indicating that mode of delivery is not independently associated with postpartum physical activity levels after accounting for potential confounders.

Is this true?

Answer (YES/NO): NO